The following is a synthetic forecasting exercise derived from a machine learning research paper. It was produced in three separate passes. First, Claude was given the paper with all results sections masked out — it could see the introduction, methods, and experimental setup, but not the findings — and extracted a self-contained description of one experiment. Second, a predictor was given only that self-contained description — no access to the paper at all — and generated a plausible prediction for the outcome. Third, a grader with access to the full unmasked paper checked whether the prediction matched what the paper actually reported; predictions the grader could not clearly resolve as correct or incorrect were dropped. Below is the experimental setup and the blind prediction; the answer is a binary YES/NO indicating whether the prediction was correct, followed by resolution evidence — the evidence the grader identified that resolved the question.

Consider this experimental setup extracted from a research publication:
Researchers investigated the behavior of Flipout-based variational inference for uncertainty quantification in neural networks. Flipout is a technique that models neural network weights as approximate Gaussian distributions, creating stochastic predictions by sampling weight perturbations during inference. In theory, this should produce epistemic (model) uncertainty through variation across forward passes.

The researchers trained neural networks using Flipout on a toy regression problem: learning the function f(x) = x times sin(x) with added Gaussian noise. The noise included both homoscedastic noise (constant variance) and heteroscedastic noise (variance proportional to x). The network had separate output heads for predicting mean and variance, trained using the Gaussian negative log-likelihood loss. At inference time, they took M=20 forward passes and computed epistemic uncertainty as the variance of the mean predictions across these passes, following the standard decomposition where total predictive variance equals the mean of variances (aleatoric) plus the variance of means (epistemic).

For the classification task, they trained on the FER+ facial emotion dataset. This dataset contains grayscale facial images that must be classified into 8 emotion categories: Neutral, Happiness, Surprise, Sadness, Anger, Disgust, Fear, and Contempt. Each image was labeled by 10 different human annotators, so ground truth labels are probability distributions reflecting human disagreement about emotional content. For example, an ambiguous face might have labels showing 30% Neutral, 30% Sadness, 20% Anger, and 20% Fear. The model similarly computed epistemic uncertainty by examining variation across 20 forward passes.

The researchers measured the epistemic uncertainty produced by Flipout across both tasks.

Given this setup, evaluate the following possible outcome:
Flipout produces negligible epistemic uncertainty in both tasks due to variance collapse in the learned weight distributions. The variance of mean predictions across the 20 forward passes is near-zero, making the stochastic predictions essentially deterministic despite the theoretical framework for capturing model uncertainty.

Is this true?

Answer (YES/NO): YES